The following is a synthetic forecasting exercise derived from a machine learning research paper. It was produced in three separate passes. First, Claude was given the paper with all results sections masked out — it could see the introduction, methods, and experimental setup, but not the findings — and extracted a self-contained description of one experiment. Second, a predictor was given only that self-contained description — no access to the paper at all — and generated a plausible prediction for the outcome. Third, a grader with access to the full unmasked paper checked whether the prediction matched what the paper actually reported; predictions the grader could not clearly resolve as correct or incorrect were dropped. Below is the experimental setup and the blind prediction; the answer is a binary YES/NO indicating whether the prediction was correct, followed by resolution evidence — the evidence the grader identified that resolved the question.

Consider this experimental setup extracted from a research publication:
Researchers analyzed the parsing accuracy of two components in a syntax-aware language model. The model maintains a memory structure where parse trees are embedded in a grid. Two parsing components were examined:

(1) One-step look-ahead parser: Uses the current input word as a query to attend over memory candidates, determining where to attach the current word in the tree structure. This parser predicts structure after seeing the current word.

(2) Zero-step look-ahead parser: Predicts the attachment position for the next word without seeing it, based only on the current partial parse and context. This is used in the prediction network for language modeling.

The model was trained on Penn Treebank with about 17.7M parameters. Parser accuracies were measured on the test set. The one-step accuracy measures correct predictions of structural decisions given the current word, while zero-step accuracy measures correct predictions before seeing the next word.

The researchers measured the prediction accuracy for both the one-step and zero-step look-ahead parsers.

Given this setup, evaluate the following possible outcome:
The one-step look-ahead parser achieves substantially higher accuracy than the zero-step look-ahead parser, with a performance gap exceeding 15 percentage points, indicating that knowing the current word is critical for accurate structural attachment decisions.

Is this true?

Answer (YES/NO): NO